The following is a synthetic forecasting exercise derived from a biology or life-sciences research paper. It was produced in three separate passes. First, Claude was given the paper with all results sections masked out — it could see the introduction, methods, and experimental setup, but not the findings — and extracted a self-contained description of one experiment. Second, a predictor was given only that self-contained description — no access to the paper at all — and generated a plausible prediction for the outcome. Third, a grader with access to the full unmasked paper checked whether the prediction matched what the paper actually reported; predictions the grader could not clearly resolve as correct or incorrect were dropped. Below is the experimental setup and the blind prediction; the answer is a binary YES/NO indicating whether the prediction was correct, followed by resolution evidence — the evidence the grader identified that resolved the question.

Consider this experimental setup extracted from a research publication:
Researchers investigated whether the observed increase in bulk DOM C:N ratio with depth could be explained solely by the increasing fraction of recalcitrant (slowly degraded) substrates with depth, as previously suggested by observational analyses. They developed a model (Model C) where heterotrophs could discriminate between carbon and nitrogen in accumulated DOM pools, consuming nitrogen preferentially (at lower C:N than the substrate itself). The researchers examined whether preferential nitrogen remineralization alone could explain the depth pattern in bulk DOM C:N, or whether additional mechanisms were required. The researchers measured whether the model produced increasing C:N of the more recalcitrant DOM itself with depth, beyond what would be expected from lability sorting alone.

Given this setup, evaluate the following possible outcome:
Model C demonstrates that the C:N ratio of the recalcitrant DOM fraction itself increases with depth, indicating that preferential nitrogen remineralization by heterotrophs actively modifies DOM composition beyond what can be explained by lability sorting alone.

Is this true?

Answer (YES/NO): YES